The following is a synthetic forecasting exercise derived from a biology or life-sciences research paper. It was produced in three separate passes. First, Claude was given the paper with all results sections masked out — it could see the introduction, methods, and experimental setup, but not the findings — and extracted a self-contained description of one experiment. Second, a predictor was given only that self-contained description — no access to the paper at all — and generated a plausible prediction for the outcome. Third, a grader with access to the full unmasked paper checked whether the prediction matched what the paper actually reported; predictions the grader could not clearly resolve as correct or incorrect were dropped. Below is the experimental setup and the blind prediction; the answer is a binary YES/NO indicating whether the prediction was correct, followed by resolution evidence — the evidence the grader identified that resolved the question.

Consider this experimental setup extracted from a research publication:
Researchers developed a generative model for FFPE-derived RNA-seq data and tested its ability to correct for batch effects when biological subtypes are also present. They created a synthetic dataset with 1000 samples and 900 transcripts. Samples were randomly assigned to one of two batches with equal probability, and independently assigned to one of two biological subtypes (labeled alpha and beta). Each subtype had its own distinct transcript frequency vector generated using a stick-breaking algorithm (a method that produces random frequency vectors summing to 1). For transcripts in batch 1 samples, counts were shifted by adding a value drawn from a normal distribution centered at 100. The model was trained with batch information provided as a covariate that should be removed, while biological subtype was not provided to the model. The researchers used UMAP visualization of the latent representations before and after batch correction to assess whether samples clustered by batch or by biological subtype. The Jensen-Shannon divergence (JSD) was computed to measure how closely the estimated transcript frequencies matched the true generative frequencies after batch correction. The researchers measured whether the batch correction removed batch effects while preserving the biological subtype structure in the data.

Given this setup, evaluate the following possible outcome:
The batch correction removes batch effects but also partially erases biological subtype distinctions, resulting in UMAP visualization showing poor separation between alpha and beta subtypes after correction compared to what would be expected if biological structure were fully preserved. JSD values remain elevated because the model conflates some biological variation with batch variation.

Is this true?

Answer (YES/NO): NO